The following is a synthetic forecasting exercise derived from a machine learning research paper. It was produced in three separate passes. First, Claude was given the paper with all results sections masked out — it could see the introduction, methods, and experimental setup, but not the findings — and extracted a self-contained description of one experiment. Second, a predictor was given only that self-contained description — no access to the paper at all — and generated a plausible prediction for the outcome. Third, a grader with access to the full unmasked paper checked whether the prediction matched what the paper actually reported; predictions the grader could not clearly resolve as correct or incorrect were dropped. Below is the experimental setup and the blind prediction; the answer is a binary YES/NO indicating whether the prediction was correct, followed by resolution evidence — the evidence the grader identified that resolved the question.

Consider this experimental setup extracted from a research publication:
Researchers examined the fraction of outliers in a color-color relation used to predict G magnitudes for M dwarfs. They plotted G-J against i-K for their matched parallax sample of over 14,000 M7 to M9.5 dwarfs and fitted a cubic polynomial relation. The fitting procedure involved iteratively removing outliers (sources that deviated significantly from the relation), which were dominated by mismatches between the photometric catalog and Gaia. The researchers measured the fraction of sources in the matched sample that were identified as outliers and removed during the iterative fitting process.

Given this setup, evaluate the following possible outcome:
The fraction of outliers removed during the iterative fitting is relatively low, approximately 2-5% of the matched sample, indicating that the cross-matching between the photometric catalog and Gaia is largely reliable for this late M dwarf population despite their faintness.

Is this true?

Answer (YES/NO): NO